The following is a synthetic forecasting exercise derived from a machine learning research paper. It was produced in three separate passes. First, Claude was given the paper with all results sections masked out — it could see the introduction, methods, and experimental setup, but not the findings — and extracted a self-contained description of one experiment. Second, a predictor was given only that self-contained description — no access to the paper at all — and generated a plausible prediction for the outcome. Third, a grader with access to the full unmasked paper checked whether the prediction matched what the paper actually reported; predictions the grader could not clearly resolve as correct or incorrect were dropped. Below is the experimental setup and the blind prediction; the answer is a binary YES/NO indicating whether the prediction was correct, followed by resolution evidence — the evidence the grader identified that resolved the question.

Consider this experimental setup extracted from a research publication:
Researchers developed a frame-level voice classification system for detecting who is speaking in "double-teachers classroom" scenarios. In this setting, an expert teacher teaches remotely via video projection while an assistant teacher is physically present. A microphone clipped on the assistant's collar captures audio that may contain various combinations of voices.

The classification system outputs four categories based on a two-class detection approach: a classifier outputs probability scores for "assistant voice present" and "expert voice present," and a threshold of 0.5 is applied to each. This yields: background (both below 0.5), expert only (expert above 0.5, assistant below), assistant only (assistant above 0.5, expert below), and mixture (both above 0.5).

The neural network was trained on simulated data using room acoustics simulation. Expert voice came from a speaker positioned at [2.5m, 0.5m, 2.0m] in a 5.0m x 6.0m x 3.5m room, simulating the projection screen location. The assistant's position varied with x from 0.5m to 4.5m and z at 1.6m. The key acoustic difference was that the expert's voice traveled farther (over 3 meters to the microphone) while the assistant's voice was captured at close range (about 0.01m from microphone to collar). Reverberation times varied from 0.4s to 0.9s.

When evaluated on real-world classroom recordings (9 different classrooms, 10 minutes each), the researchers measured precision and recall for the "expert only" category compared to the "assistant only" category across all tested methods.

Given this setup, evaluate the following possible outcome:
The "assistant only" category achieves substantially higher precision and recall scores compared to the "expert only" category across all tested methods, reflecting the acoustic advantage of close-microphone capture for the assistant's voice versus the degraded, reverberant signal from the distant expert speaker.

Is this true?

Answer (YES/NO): NO